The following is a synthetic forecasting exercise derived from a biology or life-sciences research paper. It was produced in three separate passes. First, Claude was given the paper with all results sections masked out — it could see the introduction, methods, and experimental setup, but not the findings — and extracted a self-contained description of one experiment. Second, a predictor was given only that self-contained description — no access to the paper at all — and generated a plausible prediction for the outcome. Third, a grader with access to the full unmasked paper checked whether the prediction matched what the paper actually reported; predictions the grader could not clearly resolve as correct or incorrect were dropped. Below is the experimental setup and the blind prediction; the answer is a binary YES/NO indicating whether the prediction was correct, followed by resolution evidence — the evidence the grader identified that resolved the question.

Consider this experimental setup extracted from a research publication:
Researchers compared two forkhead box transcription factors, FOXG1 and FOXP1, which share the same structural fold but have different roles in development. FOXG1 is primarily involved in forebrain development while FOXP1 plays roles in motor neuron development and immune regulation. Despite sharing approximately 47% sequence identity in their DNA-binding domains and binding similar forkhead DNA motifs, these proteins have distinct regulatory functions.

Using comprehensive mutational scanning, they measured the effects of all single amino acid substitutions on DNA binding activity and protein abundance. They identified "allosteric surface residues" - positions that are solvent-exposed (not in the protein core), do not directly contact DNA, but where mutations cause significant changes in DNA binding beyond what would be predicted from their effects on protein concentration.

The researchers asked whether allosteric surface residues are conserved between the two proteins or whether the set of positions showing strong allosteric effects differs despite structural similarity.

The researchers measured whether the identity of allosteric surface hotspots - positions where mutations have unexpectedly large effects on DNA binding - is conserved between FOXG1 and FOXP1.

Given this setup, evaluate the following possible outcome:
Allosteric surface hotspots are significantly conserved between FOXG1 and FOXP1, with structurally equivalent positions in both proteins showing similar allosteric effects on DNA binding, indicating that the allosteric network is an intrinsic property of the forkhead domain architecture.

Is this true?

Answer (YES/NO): NO